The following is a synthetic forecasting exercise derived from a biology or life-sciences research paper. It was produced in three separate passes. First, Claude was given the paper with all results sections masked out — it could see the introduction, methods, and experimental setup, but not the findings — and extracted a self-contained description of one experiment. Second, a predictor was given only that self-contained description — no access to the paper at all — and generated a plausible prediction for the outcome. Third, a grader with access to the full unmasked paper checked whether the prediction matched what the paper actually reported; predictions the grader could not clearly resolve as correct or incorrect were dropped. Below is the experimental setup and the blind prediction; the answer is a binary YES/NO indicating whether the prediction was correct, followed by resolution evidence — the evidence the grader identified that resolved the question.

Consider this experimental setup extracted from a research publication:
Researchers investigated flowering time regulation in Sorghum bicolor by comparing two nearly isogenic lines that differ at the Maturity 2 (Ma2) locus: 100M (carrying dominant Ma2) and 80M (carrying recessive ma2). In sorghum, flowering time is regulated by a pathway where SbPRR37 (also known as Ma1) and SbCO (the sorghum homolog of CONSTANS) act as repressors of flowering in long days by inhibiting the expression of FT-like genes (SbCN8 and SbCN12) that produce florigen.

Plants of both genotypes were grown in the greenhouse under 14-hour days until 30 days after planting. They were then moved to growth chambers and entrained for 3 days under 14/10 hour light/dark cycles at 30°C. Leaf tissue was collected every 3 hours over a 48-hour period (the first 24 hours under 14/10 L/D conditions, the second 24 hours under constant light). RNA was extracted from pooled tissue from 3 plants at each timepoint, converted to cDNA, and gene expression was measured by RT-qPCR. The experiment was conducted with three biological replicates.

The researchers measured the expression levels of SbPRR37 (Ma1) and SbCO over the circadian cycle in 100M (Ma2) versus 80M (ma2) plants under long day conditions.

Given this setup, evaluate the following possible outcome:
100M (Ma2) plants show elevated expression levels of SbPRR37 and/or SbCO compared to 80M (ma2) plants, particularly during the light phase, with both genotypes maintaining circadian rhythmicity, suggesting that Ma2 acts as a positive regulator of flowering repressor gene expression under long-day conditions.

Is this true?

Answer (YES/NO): YES